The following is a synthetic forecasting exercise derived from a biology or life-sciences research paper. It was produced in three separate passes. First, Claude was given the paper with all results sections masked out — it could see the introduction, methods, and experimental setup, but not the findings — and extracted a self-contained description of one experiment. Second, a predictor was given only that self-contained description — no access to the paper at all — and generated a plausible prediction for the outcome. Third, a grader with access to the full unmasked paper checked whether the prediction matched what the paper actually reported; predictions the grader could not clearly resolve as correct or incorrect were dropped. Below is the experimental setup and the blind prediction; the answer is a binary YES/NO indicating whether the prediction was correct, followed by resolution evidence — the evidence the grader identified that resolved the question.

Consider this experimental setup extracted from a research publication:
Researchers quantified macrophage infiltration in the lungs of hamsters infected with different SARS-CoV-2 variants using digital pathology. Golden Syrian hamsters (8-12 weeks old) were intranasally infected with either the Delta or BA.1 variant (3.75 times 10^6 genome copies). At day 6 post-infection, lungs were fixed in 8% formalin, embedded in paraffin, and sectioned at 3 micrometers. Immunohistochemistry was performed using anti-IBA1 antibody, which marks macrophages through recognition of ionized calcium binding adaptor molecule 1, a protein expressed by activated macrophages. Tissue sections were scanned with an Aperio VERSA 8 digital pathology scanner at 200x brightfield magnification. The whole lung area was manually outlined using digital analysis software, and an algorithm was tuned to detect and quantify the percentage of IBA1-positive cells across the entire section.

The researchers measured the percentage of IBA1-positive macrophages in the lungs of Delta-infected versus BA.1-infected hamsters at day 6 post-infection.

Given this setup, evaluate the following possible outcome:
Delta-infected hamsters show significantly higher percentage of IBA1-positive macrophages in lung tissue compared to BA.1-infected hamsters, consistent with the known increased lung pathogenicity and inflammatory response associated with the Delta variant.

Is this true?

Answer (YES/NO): YES